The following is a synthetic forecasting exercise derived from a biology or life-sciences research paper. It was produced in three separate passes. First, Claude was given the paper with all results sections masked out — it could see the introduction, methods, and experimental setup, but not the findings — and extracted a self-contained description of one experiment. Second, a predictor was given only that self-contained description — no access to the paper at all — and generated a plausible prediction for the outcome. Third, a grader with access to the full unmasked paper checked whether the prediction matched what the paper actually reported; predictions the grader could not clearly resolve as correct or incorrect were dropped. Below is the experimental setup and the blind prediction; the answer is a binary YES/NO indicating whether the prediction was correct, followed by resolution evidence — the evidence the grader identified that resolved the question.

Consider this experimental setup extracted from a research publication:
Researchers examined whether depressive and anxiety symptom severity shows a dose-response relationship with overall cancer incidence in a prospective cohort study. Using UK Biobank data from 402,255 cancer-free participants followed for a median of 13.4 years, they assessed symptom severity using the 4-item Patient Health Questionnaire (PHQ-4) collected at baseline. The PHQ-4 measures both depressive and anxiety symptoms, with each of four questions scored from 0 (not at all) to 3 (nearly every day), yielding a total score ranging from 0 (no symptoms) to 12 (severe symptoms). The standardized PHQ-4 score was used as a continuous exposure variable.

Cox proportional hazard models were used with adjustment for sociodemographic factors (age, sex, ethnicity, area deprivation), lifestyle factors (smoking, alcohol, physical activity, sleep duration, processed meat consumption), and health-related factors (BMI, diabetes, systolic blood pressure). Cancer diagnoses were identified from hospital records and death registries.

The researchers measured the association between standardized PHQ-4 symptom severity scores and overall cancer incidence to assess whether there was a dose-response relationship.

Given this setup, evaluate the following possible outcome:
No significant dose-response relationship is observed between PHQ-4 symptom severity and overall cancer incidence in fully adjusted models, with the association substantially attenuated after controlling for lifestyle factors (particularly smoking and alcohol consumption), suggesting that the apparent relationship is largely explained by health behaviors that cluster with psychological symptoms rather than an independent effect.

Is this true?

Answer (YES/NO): NO